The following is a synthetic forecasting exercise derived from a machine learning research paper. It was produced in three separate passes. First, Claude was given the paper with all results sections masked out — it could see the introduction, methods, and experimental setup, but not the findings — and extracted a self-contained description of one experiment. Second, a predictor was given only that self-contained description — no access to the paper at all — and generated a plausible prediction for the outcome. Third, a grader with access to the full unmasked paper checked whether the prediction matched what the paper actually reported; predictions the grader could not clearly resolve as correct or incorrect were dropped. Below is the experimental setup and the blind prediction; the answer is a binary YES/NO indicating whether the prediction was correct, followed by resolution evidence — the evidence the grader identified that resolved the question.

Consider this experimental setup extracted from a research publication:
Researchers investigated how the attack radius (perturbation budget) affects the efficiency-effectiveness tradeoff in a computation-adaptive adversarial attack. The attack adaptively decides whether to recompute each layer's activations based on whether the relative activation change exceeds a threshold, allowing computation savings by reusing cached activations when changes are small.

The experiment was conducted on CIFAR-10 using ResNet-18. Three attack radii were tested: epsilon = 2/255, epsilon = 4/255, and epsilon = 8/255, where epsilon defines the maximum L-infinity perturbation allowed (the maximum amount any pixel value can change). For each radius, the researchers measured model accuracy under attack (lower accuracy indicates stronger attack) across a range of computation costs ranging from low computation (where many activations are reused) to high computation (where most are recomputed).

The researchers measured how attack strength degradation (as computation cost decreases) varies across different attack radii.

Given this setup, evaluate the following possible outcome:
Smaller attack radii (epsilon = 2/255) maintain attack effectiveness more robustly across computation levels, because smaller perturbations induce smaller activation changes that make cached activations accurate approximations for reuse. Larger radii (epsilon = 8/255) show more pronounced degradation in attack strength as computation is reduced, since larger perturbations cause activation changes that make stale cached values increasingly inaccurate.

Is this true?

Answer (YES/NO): YES